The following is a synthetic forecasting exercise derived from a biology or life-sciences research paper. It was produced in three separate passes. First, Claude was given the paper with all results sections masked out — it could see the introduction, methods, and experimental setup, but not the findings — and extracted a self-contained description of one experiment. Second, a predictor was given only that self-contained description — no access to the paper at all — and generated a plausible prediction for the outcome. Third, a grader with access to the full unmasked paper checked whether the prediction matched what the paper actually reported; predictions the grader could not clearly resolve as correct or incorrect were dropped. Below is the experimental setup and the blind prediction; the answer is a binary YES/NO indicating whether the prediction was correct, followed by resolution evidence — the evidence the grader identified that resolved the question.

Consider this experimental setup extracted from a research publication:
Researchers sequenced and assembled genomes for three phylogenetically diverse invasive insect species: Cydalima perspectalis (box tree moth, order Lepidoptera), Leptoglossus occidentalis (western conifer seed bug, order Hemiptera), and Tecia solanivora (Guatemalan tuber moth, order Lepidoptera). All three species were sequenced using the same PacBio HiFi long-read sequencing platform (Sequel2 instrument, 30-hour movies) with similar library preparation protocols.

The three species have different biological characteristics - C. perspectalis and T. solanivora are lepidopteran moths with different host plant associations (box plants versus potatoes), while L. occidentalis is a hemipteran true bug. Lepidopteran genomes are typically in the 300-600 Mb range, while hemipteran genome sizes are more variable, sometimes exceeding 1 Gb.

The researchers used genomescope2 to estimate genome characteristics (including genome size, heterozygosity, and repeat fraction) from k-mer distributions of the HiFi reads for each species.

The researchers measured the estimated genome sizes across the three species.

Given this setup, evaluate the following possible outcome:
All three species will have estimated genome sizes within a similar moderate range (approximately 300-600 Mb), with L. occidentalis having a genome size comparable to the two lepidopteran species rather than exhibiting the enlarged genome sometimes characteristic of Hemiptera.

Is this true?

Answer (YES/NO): NO